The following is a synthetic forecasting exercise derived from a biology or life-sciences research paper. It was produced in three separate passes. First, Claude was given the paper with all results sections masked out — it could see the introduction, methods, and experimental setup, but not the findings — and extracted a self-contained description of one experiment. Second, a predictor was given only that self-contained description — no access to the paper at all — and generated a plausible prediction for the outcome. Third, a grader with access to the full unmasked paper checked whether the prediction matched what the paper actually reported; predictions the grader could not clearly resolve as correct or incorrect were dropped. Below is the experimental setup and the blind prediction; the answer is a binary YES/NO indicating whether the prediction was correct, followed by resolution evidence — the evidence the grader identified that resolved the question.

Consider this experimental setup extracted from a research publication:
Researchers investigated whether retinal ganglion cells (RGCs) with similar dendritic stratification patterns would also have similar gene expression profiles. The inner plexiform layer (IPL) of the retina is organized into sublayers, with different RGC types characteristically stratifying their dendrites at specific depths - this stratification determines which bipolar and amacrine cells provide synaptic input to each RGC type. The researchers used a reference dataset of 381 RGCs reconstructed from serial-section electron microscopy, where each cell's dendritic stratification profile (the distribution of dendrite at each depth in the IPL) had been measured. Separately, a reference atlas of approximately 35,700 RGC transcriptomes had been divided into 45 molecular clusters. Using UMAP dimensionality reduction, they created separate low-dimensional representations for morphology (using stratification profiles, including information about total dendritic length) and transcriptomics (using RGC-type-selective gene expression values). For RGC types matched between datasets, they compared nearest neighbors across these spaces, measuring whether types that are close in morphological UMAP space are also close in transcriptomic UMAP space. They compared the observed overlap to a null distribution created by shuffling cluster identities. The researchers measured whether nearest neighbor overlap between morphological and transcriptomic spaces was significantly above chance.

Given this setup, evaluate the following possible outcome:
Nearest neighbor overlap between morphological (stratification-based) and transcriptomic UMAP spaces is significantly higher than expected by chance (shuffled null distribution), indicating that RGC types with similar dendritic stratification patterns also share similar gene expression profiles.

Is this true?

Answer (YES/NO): YES